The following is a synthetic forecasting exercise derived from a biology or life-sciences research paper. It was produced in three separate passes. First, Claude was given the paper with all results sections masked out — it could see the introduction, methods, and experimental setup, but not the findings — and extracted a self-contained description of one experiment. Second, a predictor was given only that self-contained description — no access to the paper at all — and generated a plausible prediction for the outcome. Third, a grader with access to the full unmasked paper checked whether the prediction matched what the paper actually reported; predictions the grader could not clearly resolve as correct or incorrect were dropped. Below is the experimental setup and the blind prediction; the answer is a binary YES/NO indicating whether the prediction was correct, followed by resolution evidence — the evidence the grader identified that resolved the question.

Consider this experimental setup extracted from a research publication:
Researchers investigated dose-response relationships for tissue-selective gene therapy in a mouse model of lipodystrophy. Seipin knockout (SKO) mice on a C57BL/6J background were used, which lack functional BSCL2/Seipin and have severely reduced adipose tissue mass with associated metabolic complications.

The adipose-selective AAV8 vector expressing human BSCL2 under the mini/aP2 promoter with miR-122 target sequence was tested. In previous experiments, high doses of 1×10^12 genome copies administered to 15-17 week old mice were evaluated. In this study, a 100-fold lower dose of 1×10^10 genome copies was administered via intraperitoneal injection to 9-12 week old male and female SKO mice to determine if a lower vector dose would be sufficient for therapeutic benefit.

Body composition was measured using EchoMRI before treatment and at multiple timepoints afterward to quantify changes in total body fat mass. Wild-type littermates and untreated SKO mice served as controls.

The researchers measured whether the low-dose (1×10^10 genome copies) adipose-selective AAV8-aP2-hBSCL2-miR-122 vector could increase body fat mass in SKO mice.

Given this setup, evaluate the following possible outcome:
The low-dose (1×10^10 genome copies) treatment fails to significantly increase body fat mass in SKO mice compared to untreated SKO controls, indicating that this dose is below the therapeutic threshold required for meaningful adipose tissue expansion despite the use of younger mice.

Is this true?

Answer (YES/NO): YES